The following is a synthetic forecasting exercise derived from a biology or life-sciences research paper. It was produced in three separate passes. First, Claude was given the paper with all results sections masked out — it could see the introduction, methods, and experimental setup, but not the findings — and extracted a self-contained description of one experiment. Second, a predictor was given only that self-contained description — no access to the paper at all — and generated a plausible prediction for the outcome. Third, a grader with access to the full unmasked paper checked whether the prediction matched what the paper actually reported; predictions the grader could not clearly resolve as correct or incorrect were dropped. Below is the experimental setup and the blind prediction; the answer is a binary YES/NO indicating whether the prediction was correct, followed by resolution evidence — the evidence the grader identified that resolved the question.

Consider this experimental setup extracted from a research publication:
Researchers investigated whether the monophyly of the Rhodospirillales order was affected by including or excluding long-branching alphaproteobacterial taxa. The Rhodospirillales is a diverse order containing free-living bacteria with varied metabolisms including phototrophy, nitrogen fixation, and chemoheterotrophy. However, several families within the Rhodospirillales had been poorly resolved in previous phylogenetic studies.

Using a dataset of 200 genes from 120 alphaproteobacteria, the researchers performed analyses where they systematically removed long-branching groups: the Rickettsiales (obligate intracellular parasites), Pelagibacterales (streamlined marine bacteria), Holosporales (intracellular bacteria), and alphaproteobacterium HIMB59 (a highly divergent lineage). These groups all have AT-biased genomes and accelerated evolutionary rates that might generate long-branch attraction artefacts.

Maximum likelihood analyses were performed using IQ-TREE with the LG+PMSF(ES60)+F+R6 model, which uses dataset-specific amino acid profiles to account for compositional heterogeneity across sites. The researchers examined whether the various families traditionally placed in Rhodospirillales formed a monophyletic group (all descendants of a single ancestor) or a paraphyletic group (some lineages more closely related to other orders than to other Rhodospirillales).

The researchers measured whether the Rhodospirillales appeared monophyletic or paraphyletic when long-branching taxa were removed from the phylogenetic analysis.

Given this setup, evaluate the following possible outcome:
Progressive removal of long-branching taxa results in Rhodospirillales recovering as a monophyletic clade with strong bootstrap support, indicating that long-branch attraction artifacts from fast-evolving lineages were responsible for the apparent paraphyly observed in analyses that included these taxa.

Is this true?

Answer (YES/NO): NO